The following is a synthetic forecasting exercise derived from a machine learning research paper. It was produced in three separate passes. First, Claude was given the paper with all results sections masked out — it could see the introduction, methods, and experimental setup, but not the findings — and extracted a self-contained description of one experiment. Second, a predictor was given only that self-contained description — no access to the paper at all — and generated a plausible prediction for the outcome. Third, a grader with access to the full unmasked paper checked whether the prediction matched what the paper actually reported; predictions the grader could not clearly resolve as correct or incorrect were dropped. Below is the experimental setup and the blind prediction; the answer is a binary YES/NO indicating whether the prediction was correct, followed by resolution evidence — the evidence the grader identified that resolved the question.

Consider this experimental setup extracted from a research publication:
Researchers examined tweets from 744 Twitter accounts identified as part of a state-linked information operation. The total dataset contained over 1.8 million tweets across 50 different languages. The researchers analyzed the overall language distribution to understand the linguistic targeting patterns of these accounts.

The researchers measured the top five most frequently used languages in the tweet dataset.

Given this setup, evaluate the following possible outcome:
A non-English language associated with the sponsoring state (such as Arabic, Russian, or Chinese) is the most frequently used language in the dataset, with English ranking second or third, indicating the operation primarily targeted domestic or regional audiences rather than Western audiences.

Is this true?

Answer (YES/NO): NO